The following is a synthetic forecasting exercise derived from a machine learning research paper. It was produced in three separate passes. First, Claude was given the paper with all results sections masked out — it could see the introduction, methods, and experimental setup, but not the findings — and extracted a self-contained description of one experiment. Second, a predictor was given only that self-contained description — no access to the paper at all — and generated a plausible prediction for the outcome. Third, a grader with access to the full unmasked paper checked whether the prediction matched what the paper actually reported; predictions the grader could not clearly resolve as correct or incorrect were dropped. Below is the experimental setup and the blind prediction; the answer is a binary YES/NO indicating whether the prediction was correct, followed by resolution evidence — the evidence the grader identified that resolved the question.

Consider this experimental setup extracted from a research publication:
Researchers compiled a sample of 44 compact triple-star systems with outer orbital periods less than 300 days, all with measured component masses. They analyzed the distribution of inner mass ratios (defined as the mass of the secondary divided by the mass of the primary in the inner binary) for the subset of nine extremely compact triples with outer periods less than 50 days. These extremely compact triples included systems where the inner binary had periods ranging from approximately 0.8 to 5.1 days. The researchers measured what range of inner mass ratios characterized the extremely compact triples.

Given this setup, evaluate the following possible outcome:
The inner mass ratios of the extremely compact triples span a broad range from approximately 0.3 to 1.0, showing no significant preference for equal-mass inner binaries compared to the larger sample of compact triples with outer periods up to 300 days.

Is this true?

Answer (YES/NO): NO